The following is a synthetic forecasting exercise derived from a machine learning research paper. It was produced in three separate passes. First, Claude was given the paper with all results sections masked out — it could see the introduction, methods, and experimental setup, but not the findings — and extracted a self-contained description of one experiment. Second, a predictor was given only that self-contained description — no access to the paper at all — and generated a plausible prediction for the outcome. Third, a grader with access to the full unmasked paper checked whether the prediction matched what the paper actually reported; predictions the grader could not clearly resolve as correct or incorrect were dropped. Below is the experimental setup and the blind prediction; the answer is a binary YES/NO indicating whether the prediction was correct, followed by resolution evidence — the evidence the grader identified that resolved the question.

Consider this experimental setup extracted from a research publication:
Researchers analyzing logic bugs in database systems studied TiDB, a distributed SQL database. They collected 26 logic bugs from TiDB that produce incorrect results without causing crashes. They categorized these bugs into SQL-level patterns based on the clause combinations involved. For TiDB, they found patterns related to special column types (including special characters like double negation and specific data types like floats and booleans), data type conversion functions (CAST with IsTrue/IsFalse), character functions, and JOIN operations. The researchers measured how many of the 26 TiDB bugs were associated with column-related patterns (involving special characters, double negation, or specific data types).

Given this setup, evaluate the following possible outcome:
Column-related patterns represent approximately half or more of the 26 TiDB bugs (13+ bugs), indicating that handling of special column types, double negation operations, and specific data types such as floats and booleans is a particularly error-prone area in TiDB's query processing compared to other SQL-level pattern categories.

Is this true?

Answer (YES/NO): NO